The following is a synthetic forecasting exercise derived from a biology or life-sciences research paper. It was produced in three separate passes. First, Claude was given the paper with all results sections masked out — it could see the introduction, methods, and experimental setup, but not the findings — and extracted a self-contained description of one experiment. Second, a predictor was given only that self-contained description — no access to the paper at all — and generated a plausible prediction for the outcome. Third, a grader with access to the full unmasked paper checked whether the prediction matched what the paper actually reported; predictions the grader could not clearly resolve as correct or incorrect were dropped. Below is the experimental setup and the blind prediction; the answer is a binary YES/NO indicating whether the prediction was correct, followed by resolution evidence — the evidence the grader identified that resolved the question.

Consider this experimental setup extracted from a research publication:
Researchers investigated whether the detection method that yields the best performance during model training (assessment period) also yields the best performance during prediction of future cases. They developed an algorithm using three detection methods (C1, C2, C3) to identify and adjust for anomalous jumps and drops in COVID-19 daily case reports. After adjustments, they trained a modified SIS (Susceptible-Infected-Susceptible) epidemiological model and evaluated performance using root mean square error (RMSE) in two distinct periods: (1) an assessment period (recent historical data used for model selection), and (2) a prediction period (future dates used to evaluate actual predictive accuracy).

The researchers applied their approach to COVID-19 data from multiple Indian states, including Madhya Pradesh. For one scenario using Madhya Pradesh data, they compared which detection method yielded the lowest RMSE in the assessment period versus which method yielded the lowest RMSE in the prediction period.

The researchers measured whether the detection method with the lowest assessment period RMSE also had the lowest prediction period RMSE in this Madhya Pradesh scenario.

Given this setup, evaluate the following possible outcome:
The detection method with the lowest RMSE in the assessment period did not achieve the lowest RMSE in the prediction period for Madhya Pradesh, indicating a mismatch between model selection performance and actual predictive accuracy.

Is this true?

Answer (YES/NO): YES